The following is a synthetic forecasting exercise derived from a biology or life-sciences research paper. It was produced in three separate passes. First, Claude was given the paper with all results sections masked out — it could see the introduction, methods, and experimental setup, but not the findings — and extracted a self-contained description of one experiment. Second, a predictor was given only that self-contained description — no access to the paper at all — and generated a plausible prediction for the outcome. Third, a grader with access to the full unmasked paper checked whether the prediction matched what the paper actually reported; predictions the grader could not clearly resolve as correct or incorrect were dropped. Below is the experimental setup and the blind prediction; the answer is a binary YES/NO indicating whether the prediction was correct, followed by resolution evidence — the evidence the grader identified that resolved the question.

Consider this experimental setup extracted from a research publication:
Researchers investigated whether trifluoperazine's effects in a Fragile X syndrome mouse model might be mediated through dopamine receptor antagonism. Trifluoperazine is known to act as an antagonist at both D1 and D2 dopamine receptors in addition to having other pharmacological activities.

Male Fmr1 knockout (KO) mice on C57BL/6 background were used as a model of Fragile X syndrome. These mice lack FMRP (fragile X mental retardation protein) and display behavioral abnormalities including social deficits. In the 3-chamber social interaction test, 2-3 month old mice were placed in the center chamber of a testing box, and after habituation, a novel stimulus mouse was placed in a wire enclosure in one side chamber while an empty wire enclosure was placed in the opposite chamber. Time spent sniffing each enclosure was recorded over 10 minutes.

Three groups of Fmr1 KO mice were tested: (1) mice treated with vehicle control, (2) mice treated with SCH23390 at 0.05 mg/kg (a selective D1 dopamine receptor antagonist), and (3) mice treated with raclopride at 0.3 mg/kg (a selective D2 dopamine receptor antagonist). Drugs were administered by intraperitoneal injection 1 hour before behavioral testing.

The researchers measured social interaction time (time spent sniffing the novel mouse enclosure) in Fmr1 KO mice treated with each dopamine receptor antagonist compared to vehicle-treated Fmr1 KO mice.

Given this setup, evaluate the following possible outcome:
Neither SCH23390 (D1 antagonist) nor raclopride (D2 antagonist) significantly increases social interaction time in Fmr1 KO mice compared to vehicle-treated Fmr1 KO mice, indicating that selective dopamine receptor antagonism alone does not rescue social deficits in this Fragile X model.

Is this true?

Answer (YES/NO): YES